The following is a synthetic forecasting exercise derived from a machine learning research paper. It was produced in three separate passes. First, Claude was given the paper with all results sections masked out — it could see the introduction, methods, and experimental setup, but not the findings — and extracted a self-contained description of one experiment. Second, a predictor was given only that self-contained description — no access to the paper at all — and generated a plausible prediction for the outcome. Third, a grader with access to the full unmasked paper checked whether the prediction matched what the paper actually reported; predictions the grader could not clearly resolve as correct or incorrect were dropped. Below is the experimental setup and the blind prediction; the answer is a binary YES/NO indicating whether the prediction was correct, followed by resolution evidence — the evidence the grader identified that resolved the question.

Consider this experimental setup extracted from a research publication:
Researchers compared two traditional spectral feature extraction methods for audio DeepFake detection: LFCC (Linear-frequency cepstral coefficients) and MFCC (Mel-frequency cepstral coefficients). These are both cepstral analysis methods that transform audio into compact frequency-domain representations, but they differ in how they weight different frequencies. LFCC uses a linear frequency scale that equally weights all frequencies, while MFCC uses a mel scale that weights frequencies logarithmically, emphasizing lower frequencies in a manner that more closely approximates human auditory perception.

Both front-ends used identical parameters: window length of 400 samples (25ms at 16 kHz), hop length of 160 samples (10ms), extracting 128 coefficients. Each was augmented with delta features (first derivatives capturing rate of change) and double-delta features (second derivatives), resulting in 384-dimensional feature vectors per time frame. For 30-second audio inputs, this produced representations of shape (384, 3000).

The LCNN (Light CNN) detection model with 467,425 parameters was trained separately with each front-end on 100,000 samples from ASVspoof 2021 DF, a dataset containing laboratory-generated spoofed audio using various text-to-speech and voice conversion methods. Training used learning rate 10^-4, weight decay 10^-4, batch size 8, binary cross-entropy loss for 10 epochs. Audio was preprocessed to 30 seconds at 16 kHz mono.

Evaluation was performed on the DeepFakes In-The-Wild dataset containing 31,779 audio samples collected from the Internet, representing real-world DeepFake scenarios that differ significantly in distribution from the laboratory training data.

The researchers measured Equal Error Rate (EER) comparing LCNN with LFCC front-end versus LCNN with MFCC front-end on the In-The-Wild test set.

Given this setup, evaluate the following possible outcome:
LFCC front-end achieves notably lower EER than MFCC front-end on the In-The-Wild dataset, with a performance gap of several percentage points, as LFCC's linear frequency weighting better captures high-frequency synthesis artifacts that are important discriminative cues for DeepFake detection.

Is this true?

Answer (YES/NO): NO